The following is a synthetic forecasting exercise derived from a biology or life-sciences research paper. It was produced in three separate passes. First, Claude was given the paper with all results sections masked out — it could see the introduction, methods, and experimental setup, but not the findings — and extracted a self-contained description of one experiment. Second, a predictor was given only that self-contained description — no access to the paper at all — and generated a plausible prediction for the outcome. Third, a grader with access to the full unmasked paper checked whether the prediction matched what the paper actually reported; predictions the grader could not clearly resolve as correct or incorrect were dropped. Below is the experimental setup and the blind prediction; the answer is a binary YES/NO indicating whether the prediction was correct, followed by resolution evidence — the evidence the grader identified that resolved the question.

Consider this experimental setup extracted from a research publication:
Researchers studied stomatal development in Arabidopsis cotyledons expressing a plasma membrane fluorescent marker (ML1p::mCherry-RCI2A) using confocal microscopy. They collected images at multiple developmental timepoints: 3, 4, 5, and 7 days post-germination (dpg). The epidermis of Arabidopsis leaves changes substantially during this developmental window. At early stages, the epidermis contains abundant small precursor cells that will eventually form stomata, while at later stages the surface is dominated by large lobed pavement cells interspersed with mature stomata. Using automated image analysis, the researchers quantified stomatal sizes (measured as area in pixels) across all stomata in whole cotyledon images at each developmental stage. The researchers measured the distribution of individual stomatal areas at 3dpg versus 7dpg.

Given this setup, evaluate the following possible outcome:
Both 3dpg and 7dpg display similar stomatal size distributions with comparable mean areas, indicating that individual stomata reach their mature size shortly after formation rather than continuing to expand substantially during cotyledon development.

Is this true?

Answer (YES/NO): NO